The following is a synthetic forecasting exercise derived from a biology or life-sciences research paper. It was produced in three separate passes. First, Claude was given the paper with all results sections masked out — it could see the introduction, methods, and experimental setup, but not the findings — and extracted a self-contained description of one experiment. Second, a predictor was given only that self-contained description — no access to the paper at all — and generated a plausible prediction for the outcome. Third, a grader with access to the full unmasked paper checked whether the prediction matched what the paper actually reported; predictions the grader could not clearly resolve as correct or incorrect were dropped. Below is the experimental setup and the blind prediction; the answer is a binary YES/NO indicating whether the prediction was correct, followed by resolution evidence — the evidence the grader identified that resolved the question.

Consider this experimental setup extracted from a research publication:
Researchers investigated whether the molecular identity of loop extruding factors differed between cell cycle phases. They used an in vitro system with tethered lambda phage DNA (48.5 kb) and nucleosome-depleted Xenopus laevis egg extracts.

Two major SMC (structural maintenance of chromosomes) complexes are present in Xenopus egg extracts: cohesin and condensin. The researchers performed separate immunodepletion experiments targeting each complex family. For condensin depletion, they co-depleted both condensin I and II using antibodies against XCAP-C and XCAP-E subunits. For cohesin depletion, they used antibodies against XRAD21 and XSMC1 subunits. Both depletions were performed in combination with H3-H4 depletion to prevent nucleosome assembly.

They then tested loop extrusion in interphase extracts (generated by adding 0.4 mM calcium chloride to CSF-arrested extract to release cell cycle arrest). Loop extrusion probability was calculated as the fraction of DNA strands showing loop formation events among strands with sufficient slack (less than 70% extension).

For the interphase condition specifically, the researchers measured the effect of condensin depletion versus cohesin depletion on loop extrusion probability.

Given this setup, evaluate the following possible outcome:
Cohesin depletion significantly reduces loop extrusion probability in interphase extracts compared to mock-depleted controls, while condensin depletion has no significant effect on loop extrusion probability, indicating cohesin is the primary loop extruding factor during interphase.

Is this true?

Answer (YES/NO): YES